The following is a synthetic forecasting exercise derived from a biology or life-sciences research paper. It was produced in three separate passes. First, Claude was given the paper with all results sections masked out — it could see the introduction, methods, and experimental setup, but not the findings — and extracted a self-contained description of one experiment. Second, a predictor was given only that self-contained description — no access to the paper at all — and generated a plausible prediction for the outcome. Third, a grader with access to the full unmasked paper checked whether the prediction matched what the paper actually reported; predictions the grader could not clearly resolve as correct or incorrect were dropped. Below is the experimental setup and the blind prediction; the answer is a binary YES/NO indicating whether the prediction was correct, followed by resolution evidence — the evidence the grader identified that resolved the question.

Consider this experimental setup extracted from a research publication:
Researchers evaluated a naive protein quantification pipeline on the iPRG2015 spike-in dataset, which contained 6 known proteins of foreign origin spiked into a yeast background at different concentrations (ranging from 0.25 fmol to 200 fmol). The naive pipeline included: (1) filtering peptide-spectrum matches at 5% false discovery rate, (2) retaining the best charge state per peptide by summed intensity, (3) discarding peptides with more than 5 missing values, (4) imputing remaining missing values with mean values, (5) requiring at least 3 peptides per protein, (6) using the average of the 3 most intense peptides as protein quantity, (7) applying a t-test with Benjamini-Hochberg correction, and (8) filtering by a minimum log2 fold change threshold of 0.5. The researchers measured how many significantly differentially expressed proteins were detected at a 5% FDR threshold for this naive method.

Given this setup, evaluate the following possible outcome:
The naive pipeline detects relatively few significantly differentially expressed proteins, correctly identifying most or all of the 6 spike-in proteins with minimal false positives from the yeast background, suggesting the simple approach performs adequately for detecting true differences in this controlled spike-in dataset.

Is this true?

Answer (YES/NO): NO